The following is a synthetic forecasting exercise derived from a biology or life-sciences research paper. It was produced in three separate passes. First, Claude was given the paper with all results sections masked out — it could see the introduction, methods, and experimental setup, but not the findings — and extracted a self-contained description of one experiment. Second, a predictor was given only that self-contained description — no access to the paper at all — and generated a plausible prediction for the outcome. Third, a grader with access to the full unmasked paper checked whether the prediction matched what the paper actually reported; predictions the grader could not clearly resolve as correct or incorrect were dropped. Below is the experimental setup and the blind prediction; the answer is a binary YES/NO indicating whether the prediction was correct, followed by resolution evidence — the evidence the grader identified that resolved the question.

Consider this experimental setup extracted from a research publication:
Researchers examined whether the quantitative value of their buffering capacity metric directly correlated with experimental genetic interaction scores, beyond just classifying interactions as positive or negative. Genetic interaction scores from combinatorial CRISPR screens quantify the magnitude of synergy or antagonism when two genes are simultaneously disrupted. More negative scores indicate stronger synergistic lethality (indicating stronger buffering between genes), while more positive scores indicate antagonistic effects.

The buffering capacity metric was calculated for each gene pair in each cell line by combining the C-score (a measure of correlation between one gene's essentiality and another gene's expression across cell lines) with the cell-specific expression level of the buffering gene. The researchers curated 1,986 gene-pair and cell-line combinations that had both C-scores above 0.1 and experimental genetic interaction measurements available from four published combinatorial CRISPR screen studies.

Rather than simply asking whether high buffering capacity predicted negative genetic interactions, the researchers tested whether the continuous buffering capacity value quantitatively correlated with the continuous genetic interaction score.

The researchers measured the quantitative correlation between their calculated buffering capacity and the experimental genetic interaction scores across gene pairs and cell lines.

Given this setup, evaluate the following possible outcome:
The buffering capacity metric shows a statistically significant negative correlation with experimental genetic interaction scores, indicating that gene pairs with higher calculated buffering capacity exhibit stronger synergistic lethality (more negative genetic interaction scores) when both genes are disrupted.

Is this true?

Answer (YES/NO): YES